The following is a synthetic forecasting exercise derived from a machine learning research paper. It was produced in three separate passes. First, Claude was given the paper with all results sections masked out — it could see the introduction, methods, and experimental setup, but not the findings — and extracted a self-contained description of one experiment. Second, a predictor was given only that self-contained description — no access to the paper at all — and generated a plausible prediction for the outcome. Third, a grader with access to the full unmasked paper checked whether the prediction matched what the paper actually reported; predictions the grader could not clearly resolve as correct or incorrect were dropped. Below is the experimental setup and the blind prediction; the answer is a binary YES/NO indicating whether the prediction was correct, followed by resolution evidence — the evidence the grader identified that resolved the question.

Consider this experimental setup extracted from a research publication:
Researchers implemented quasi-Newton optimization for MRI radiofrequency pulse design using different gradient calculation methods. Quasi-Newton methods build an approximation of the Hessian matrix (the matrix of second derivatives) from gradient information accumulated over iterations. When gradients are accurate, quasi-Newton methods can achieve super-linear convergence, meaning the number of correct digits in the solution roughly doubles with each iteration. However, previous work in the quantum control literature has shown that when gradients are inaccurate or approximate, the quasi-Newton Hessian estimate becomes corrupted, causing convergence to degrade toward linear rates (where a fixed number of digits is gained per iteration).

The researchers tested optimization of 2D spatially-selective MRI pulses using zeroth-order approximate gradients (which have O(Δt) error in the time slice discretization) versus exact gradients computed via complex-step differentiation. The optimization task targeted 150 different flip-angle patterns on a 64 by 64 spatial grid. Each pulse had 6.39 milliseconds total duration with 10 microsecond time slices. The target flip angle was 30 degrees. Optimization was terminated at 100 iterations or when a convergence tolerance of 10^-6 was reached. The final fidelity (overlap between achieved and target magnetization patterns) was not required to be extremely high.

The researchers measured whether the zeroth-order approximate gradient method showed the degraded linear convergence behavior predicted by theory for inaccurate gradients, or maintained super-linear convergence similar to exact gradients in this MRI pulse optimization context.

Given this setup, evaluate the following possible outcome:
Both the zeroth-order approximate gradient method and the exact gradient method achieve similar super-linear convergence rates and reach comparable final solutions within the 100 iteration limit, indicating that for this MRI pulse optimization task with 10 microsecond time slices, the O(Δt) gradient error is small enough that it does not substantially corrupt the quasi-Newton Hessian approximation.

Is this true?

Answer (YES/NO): NO